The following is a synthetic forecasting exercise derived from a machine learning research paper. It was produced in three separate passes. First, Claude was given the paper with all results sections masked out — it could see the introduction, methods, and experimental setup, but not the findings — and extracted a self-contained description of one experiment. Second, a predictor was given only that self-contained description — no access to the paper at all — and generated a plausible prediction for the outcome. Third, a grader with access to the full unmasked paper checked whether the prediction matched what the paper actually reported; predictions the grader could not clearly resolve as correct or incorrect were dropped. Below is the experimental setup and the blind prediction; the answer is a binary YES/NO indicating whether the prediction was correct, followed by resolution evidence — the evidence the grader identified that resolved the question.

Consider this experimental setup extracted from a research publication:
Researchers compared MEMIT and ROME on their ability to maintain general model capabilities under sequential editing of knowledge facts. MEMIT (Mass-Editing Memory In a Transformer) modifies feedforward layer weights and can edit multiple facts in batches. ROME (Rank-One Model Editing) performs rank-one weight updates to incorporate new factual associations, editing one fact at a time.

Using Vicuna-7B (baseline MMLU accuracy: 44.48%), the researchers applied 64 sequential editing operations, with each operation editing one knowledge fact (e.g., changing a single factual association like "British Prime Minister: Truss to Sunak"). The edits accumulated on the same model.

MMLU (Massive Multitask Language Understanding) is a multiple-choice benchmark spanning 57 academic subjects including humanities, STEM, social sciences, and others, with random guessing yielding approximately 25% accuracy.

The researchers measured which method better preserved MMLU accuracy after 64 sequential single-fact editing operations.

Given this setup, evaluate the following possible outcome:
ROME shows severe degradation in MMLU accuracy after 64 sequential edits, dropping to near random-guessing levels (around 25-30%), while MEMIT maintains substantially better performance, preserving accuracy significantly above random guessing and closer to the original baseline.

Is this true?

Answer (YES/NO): YES